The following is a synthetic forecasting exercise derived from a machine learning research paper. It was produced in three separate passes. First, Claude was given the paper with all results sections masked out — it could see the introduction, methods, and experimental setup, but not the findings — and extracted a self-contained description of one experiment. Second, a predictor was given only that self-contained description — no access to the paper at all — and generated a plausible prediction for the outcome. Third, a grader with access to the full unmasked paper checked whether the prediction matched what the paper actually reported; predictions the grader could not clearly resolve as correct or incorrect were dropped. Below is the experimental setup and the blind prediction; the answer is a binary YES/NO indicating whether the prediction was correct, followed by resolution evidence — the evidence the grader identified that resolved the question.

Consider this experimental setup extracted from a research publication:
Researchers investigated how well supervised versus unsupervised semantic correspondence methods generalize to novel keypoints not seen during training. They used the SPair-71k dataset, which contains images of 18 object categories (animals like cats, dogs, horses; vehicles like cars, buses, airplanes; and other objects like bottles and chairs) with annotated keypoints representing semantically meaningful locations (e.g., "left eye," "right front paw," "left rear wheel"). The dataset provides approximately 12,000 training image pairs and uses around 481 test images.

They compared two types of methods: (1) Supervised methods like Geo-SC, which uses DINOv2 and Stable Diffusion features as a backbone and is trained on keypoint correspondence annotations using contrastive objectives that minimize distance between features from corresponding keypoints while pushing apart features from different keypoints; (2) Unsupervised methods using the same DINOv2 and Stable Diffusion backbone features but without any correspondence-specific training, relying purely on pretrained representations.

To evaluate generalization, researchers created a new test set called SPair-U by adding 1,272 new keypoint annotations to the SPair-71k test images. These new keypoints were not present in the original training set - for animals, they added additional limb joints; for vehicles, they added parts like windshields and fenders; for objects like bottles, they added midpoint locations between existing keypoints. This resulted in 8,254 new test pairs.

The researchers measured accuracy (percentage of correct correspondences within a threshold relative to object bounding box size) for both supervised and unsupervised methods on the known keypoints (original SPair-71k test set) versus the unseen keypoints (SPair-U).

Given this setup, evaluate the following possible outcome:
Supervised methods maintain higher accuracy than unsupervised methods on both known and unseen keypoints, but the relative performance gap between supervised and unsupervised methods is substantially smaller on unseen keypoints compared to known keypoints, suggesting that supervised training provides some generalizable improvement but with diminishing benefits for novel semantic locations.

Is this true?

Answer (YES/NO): NO